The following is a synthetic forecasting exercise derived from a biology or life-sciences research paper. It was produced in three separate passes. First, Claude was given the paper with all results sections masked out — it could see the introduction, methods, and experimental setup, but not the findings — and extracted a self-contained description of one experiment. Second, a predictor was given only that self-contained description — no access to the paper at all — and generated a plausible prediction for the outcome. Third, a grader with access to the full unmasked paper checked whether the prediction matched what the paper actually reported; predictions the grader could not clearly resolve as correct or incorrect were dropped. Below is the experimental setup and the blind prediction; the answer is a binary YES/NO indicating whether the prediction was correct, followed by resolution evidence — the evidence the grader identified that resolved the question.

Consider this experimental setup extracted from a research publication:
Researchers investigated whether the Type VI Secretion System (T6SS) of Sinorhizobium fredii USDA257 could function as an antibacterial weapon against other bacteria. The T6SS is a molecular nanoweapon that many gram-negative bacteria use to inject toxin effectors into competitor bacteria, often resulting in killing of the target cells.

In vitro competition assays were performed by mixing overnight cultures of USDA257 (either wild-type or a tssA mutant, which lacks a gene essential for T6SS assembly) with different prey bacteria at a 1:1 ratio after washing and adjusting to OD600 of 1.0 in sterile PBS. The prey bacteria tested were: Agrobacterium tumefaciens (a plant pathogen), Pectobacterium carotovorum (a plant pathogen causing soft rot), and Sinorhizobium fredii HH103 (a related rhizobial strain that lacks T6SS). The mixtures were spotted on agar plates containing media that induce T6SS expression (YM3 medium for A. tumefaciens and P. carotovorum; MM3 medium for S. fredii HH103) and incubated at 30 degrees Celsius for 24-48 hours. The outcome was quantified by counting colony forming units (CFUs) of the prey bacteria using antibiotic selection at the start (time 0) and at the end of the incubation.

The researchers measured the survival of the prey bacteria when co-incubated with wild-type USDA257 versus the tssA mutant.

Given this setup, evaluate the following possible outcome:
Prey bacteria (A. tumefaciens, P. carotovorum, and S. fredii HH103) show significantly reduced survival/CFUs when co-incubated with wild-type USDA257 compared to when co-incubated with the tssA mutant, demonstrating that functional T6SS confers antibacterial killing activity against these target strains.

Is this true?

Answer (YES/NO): NO